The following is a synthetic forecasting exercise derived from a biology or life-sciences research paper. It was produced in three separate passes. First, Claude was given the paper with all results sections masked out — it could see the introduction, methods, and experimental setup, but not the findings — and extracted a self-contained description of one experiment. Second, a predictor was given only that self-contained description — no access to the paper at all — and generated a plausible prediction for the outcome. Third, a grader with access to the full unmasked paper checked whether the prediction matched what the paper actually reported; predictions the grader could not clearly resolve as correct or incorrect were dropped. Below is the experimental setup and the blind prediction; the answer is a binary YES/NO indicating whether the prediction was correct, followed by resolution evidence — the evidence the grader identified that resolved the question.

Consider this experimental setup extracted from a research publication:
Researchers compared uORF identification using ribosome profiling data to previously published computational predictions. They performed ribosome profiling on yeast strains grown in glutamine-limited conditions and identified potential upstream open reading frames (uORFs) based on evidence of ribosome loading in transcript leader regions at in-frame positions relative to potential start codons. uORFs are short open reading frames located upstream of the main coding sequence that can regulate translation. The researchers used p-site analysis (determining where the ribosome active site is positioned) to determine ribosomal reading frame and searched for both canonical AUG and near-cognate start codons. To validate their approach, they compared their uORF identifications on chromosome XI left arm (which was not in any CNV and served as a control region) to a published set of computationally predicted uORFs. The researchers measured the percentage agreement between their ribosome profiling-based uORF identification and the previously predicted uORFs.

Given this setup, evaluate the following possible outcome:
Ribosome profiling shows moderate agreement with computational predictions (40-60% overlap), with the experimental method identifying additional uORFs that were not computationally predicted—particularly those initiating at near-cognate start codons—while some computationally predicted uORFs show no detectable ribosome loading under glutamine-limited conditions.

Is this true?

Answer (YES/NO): NO